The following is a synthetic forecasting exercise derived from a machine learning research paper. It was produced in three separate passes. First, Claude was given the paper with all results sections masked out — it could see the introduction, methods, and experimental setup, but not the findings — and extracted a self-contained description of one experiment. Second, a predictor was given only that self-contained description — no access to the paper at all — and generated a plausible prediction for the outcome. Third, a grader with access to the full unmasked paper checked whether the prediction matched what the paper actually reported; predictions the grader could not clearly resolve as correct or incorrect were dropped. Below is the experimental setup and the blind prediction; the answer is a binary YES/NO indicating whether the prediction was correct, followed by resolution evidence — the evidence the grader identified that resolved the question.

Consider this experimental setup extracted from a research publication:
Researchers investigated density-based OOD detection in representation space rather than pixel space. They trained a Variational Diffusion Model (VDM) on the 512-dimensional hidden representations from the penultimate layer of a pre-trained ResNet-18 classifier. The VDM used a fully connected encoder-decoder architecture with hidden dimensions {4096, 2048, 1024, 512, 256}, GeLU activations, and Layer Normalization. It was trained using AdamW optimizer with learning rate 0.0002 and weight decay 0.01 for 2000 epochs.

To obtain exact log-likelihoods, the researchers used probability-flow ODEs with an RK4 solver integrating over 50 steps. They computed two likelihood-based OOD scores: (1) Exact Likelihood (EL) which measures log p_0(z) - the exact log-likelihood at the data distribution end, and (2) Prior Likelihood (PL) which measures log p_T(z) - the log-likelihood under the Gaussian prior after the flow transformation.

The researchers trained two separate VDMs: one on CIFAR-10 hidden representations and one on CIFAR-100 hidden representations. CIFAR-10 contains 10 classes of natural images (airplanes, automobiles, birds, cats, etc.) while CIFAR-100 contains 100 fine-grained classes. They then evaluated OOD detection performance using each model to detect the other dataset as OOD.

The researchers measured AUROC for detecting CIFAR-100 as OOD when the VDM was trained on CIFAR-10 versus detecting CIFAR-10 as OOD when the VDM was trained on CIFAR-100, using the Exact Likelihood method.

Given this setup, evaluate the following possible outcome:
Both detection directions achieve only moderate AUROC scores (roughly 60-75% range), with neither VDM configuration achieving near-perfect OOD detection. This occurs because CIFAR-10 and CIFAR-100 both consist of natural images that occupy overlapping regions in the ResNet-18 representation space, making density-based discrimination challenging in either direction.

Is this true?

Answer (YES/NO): NO